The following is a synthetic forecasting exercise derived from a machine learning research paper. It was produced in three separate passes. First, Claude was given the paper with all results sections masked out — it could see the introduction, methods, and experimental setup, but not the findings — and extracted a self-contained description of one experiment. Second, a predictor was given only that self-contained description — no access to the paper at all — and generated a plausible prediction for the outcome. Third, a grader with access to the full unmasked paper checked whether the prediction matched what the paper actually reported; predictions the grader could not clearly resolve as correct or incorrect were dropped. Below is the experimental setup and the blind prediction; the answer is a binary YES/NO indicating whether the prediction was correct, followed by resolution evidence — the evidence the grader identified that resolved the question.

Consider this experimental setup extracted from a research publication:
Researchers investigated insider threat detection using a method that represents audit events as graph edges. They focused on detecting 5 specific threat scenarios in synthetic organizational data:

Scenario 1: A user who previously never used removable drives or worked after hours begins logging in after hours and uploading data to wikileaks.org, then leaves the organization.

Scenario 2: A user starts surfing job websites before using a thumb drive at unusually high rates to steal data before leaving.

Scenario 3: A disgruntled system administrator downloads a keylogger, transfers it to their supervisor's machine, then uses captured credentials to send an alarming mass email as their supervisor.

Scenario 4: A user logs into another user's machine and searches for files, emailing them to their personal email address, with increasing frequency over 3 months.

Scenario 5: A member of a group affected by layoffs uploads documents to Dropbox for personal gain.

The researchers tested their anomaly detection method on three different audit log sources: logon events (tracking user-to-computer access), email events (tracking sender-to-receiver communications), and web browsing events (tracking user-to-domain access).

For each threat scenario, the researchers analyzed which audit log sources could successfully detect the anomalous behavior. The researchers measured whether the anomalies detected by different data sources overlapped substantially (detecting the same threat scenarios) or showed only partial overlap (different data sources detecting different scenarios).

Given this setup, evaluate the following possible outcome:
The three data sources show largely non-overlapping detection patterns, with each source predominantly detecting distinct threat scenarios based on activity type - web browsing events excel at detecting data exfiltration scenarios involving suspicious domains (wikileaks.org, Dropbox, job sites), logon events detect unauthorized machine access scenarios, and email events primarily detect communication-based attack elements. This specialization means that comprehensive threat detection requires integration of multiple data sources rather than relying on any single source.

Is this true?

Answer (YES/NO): NO